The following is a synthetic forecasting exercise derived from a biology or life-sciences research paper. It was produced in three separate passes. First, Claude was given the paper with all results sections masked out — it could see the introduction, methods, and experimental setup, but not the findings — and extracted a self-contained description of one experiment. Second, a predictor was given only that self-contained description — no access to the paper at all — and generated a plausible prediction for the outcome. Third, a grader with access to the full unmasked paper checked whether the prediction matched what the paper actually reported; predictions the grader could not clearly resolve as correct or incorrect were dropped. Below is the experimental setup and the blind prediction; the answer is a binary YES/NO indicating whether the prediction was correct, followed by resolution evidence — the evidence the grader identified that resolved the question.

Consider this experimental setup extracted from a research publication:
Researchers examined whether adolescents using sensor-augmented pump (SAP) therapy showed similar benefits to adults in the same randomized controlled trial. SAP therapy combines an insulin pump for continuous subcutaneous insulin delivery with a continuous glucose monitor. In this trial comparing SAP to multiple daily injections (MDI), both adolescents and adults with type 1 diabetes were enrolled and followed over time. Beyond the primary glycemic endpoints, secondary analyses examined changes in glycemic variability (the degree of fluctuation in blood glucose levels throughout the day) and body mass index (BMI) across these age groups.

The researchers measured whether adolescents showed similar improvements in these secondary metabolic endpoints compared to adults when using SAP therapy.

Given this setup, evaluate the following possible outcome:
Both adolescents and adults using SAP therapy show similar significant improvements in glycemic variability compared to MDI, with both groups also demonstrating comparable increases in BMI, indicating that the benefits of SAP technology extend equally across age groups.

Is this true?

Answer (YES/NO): NO